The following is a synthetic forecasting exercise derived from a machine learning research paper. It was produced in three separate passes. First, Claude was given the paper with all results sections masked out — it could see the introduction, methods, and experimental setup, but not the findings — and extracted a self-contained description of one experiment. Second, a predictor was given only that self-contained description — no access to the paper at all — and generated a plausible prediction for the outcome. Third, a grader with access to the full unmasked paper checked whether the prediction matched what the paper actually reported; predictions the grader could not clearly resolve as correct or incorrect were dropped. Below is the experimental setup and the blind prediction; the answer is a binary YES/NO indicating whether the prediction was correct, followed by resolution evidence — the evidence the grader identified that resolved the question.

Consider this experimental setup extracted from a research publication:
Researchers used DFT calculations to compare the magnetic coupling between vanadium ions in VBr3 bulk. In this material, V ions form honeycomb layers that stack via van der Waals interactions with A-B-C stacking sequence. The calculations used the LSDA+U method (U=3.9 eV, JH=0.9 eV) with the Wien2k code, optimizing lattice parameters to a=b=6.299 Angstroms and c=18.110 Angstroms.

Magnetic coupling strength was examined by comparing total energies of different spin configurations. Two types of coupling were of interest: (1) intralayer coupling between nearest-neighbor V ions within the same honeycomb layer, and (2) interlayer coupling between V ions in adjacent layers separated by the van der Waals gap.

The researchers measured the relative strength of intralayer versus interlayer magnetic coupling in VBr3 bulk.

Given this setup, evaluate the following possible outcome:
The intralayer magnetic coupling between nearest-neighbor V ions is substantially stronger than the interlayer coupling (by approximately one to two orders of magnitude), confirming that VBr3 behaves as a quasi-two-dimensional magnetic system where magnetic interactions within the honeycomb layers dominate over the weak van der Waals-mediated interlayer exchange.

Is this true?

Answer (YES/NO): YES